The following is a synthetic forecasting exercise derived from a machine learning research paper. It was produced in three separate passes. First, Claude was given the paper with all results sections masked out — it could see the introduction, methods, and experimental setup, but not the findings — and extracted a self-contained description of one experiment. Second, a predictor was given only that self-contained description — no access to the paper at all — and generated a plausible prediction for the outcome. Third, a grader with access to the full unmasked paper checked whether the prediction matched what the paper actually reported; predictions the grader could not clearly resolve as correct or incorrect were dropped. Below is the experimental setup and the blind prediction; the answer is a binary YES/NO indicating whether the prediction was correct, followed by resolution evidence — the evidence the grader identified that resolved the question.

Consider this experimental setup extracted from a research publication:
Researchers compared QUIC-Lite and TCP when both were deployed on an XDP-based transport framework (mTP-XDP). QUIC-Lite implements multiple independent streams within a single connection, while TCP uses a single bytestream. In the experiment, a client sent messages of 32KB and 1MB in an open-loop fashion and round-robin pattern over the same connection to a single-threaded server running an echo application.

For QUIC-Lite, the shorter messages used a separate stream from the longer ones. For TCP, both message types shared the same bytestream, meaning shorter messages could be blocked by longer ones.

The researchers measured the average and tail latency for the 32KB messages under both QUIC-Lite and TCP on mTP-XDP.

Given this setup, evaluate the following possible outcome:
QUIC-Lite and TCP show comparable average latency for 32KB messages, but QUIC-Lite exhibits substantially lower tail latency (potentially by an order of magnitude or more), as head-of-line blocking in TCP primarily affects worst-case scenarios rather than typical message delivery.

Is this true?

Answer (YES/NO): NO